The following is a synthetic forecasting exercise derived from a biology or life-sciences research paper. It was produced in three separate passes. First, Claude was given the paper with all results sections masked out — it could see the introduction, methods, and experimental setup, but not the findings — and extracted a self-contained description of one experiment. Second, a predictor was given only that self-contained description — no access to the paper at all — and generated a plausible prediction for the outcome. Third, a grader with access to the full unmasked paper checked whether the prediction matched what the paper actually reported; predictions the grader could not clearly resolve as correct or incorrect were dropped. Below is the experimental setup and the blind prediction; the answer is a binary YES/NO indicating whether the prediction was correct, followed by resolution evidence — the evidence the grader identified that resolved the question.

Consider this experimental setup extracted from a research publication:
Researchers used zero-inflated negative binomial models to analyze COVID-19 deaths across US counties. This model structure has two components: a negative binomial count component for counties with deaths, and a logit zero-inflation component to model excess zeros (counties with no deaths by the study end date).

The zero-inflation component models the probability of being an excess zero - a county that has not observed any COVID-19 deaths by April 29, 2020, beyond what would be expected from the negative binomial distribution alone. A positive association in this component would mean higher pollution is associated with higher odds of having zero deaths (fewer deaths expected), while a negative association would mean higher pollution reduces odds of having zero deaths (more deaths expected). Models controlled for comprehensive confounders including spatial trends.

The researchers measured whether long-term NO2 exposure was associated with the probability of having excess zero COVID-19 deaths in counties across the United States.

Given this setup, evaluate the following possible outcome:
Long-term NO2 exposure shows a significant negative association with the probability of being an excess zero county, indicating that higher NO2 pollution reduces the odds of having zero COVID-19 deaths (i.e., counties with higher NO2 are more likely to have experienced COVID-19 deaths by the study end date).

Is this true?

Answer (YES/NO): YES